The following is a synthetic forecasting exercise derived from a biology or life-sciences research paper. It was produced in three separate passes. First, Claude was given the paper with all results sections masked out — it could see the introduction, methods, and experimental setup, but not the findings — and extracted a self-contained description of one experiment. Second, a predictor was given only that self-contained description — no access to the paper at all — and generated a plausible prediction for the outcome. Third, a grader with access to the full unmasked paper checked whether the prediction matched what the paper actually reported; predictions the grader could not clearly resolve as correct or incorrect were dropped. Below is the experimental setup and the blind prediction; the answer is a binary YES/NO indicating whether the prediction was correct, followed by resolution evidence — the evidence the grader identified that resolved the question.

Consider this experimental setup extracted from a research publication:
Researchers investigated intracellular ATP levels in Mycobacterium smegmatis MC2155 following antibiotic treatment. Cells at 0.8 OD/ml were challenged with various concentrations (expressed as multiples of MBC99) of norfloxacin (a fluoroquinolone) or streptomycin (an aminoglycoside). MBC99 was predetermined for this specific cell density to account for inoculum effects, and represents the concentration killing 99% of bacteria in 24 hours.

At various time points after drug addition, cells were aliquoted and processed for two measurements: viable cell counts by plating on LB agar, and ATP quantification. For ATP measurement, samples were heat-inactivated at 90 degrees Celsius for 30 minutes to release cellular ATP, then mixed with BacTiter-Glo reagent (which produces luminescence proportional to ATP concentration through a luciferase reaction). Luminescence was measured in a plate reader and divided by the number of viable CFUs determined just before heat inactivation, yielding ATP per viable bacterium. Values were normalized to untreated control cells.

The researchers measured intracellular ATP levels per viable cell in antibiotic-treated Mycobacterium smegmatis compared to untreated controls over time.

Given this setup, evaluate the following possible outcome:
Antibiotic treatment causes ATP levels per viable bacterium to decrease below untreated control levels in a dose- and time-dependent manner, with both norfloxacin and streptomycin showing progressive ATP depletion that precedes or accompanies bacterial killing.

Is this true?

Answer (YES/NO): NO